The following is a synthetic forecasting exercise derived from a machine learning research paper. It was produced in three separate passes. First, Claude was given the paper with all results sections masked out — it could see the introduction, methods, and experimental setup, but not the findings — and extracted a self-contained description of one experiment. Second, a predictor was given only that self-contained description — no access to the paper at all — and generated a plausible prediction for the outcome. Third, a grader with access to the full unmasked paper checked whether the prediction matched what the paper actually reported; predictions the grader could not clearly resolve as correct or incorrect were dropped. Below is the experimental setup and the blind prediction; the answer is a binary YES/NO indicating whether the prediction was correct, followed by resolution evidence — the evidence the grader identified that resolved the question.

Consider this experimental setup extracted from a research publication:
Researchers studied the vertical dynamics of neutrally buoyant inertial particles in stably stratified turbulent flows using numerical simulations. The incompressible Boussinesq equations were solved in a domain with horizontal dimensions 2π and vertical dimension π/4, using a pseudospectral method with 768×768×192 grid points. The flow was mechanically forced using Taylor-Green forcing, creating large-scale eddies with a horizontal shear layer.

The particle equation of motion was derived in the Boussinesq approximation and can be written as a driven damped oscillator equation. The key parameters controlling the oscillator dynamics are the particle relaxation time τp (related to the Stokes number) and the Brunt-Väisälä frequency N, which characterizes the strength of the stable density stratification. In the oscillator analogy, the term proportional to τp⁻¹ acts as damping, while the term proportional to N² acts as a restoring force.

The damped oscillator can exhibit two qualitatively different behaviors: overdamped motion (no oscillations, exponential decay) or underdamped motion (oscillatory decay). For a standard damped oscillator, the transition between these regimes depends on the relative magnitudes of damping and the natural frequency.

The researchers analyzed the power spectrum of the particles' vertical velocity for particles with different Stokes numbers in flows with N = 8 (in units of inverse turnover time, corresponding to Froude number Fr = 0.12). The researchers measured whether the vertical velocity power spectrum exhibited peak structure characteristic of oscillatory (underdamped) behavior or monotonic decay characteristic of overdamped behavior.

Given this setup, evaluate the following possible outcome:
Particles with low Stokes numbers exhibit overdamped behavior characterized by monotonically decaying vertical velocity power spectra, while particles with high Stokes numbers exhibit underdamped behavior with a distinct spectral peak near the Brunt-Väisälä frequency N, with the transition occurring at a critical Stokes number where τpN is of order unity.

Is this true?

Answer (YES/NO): NO